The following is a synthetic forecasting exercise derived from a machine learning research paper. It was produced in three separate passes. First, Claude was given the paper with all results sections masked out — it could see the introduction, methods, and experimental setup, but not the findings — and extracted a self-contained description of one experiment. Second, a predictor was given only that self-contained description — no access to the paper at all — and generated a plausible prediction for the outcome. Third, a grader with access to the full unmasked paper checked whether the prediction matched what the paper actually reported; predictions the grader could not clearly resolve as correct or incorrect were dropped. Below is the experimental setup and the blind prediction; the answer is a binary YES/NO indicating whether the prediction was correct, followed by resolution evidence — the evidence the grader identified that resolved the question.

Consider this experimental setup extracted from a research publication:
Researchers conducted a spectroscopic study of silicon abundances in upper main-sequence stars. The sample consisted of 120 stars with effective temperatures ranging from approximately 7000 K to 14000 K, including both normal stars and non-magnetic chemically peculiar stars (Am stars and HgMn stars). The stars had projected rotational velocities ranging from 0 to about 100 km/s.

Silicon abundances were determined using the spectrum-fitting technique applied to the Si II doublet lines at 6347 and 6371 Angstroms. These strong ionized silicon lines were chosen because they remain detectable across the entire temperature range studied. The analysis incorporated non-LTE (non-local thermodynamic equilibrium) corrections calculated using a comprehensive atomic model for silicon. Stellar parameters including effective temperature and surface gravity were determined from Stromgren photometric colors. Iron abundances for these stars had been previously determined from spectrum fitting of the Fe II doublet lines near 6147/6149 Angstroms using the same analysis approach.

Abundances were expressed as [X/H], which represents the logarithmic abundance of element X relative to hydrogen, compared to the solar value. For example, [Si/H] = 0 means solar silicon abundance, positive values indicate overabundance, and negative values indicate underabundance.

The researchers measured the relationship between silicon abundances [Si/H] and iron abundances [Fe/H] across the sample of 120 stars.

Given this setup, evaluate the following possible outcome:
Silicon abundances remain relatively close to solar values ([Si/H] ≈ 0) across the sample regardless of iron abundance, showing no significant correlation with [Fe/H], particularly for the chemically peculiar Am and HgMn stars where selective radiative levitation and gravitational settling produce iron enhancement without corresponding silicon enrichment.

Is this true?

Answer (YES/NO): NO